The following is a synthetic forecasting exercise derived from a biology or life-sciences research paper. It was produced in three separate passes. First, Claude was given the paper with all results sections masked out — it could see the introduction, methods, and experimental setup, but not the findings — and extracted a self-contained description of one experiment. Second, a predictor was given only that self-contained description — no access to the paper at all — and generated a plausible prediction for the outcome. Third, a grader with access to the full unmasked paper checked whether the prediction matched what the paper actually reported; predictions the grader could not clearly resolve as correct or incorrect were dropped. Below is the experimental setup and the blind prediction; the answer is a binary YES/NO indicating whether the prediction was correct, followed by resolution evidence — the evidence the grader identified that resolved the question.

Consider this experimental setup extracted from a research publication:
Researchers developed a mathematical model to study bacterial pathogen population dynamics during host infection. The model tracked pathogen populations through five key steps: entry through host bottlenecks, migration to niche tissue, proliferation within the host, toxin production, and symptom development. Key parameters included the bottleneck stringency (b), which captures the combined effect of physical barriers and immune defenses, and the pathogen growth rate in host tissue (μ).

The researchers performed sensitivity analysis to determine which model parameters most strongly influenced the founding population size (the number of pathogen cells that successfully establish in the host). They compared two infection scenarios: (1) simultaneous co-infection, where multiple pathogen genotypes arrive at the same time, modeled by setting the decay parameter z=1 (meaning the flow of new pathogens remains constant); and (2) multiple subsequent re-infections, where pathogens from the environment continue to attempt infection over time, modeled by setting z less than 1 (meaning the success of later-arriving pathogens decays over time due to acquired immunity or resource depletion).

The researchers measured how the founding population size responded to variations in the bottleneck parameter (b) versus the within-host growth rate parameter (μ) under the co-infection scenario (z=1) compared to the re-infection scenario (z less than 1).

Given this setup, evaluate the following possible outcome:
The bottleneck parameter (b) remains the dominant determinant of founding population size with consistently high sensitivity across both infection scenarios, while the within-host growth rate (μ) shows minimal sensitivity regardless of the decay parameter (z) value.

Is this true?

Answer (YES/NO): NO